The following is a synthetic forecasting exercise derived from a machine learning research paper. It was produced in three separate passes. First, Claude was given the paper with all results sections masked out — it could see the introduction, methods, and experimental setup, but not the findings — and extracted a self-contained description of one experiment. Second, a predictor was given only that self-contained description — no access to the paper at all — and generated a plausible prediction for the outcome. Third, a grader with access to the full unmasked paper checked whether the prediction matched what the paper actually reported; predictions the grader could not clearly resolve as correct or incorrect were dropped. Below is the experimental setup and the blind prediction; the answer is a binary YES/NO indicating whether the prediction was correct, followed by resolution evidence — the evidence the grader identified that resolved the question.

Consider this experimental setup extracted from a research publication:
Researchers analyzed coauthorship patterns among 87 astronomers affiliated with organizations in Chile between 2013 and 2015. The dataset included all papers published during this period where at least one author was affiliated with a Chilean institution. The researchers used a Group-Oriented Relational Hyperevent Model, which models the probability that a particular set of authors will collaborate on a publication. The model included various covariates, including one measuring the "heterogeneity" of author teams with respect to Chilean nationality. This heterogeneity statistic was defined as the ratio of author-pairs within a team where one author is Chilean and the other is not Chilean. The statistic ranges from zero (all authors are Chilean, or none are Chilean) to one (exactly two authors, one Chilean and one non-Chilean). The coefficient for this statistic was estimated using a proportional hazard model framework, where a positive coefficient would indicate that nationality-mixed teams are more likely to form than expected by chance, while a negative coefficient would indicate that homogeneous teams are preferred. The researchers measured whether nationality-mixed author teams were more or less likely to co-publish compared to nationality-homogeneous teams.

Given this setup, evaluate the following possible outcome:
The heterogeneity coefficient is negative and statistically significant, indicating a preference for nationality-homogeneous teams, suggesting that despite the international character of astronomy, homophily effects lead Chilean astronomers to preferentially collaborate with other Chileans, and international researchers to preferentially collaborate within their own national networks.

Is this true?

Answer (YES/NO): NO